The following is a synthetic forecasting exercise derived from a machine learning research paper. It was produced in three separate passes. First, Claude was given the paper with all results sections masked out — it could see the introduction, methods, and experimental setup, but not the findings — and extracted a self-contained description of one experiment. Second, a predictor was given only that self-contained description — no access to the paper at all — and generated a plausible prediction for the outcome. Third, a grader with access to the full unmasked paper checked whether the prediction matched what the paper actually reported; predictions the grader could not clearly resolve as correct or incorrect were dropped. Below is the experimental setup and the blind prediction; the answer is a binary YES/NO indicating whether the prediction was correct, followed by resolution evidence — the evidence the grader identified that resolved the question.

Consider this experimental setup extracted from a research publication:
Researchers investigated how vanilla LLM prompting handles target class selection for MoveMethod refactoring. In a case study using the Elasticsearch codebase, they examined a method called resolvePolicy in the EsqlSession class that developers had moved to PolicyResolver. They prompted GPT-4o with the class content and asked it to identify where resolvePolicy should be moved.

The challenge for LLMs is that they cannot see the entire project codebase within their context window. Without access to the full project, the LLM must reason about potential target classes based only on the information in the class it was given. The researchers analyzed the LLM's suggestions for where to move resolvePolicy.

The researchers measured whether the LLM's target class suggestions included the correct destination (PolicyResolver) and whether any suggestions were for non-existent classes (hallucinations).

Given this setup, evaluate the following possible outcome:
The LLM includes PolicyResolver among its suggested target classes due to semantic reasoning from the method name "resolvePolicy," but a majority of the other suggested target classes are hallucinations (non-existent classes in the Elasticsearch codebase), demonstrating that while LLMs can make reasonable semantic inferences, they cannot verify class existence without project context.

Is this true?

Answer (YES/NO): NO